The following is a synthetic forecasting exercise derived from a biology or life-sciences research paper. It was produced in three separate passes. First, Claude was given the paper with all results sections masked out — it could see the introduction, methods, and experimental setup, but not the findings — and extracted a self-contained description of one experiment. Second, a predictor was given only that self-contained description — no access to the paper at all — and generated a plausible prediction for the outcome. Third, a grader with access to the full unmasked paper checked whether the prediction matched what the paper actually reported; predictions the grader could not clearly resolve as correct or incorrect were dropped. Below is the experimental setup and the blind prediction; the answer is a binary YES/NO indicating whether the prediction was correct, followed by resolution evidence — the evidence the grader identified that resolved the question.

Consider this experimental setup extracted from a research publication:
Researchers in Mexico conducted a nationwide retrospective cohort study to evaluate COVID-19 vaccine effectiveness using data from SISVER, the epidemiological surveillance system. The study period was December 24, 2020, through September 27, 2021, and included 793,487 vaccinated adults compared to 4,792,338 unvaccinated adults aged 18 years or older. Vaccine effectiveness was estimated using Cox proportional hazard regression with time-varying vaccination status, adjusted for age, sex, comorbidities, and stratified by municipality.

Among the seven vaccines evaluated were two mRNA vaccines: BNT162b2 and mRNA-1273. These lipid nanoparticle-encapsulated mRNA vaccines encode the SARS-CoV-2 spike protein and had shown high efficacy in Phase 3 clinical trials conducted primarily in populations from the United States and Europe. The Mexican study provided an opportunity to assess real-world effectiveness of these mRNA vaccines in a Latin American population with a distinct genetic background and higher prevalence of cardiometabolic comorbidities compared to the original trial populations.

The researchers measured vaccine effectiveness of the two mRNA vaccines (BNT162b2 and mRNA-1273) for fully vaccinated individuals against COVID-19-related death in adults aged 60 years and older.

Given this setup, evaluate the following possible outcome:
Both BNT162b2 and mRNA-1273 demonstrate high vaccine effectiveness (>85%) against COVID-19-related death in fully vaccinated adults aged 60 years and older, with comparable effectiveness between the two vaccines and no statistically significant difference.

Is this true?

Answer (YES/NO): NO